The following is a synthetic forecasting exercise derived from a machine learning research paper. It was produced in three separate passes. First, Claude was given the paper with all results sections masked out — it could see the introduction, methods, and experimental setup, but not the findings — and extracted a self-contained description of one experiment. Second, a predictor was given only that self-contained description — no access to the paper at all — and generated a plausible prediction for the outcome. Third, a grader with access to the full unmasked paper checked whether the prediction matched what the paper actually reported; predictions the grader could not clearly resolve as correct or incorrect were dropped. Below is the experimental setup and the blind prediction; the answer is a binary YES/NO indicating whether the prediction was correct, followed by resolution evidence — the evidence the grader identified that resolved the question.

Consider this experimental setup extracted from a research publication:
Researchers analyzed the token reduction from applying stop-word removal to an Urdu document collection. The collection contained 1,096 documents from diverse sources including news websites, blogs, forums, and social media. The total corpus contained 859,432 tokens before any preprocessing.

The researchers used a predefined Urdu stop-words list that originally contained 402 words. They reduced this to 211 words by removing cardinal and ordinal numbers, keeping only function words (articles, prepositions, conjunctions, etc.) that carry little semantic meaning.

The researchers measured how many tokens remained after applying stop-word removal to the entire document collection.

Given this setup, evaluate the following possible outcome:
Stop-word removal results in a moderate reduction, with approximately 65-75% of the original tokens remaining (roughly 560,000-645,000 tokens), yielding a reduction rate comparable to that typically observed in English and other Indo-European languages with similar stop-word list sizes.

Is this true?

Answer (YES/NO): NO